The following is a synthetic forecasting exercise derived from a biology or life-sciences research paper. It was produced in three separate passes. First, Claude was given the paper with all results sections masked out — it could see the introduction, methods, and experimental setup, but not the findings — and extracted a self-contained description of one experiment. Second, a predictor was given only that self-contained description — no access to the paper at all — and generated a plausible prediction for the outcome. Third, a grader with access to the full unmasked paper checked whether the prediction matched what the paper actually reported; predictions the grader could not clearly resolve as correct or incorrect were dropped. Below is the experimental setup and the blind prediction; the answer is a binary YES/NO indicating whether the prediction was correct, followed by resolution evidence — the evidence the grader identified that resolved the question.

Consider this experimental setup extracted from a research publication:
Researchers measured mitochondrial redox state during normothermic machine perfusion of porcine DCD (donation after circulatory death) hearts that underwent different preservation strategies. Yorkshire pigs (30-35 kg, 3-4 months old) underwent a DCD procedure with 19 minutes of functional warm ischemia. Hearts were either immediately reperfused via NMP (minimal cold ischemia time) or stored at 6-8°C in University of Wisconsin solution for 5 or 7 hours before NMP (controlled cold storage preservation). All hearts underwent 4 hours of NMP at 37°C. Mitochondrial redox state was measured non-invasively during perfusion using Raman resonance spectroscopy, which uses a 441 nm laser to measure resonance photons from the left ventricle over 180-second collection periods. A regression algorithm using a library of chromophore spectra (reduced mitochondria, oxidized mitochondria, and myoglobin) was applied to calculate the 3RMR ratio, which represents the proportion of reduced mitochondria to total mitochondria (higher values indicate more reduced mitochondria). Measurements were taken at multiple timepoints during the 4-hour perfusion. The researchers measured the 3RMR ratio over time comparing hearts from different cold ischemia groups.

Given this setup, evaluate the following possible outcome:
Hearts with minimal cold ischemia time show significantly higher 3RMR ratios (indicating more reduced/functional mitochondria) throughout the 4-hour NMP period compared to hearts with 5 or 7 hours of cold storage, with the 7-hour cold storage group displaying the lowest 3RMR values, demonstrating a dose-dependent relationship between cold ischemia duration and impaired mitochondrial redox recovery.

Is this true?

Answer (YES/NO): NO